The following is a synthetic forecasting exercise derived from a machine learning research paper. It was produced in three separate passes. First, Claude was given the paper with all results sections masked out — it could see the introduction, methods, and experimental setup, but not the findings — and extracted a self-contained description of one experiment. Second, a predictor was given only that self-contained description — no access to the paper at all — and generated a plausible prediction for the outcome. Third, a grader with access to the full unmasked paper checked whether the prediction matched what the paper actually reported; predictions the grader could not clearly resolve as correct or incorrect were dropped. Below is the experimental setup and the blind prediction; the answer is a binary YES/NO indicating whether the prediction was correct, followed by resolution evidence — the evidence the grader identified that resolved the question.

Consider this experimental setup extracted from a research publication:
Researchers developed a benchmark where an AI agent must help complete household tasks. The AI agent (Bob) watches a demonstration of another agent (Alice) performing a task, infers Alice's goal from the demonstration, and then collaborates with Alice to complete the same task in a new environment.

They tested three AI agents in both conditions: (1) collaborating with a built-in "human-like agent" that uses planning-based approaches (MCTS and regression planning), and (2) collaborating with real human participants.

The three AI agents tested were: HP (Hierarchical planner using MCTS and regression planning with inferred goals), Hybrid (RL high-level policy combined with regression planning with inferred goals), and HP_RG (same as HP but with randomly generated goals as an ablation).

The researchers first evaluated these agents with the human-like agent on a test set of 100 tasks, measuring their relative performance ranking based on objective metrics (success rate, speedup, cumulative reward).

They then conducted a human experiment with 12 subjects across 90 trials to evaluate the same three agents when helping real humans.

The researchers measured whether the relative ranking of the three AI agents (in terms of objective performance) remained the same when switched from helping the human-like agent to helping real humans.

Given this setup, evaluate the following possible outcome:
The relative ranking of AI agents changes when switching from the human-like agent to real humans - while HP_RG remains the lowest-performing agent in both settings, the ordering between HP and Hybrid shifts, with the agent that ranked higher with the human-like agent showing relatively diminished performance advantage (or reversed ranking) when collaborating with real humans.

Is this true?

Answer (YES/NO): NO